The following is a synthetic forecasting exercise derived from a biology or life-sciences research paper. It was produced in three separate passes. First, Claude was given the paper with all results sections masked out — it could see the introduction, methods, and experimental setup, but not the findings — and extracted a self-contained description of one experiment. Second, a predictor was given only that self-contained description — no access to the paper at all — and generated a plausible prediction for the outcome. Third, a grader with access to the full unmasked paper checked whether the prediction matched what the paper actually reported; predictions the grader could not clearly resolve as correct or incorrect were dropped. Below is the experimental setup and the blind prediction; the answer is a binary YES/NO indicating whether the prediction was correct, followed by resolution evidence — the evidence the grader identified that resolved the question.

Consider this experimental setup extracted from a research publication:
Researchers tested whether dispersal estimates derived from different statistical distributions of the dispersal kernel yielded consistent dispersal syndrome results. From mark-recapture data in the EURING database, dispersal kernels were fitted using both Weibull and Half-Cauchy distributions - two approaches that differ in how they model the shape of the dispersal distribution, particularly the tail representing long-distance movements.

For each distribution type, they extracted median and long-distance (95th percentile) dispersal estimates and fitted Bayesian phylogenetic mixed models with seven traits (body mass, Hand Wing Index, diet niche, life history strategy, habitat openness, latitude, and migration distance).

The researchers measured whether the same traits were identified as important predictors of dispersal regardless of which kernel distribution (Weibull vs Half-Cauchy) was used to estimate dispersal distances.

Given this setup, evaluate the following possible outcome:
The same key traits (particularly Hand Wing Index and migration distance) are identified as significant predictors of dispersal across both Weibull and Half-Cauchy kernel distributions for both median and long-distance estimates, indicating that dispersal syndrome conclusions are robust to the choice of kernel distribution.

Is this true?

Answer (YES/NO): NO